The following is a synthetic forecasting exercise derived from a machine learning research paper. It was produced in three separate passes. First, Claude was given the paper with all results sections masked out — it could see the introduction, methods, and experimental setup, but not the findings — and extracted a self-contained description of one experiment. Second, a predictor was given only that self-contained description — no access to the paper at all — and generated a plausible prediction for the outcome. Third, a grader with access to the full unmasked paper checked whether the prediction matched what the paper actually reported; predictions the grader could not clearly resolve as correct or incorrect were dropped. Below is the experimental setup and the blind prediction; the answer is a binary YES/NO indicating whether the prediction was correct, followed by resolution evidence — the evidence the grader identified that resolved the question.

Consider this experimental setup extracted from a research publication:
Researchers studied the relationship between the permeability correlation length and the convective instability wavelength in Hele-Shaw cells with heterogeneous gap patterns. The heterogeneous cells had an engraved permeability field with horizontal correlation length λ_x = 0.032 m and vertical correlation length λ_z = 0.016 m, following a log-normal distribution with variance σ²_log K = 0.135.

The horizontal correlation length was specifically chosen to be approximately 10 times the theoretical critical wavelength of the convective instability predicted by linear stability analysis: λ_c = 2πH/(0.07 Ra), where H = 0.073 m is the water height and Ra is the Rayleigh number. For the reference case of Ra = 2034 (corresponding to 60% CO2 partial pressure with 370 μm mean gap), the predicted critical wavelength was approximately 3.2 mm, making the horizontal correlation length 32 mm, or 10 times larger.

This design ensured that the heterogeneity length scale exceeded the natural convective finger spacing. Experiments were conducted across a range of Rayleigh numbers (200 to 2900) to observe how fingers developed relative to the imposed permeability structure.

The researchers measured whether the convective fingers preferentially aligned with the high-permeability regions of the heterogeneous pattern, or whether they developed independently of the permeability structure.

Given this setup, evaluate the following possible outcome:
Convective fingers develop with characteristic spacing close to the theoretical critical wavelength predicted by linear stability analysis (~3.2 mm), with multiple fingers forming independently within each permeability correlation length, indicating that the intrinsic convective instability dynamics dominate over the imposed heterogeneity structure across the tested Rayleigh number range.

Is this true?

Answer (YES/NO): NO